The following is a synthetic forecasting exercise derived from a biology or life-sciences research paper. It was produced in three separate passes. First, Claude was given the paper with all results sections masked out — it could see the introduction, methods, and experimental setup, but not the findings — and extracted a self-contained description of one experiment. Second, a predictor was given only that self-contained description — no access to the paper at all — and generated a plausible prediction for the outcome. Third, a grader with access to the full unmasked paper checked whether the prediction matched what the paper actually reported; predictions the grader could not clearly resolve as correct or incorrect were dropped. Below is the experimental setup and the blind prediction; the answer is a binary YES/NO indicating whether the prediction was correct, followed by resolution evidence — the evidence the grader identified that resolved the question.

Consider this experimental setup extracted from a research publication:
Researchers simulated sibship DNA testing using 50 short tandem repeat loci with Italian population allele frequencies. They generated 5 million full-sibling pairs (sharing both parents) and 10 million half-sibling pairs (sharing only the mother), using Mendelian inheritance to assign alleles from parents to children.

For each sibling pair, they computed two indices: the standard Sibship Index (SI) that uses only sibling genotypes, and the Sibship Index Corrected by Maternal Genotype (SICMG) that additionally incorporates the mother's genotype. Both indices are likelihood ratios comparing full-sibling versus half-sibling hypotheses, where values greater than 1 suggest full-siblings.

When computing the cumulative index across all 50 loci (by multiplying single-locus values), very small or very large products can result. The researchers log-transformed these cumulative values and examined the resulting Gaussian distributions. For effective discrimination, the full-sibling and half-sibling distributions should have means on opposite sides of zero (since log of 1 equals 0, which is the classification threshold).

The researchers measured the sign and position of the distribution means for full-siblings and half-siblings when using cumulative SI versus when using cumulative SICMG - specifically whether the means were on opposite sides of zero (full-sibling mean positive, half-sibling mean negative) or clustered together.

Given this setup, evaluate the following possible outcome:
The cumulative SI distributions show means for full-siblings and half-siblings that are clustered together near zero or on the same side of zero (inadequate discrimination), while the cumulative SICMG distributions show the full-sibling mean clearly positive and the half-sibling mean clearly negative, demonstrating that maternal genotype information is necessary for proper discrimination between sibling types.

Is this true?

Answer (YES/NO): YES